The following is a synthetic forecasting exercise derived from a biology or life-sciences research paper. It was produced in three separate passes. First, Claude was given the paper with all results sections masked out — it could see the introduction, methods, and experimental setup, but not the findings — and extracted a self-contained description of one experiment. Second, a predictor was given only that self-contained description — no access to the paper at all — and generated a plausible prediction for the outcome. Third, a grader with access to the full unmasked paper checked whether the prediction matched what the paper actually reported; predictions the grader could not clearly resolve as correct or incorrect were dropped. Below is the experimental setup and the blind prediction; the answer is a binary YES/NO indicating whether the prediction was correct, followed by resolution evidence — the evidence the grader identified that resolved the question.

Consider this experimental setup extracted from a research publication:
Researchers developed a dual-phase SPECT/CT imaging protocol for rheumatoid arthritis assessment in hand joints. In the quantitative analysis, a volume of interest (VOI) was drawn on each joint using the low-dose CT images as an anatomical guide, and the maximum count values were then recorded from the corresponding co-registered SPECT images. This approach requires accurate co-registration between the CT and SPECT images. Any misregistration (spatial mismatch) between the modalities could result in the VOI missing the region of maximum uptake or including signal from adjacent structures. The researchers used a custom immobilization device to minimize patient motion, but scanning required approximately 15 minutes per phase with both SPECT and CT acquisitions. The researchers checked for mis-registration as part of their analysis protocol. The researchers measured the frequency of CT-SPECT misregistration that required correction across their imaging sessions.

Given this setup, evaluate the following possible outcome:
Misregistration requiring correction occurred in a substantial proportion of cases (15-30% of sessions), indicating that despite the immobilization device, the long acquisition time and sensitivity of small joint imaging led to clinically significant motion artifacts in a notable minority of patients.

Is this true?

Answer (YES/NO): NO